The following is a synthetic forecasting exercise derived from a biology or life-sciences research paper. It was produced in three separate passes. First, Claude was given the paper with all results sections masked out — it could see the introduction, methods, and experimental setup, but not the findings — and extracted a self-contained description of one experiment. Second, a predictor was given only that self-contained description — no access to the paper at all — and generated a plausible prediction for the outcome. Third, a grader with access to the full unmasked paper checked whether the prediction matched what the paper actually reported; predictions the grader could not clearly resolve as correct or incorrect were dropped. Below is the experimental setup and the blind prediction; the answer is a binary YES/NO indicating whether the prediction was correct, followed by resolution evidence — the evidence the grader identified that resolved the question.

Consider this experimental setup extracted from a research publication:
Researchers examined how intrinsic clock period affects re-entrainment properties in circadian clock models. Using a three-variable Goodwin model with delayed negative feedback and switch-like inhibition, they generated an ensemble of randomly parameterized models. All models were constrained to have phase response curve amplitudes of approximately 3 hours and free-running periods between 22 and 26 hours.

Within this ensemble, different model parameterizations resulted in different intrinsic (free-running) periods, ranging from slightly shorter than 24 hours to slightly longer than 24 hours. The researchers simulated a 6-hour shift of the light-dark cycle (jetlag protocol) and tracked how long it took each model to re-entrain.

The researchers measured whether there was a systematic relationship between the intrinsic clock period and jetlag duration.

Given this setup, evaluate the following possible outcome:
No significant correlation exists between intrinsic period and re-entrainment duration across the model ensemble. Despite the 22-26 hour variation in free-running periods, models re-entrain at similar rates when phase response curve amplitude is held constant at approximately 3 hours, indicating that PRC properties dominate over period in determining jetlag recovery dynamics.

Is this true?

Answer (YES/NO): NO